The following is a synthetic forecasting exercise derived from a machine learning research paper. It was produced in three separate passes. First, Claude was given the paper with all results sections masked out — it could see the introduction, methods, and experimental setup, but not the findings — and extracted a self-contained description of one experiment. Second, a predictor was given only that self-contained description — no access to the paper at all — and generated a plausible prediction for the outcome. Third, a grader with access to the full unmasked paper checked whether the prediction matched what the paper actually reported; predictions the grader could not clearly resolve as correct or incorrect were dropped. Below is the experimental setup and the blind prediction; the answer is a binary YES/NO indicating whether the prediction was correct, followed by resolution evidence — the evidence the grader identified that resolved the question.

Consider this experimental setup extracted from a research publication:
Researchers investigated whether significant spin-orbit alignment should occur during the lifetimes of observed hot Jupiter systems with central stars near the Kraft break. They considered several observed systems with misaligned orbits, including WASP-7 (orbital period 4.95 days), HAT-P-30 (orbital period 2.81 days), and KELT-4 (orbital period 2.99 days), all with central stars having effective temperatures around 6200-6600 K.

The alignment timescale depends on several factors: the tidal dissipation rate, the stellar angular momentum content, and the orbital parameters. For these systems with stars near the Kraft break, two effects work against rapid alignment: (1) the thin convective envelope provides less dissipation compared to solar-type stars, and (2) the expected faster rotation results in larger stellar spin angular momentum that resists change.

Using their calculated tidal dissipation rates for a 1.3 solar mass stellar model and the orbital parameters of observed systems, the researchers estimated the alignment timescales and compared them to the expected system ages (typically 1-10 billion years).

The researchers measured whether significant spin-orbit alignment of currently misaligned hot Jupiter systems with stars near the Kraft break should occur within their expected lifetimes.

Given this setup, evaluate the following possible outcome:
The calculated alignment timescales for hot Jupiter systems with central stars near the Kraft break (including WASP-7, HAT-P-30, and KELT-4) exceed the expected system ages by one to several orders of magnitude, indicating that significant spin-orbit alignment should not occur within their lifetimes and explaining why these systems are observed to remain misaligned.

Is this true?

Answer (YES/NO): YES